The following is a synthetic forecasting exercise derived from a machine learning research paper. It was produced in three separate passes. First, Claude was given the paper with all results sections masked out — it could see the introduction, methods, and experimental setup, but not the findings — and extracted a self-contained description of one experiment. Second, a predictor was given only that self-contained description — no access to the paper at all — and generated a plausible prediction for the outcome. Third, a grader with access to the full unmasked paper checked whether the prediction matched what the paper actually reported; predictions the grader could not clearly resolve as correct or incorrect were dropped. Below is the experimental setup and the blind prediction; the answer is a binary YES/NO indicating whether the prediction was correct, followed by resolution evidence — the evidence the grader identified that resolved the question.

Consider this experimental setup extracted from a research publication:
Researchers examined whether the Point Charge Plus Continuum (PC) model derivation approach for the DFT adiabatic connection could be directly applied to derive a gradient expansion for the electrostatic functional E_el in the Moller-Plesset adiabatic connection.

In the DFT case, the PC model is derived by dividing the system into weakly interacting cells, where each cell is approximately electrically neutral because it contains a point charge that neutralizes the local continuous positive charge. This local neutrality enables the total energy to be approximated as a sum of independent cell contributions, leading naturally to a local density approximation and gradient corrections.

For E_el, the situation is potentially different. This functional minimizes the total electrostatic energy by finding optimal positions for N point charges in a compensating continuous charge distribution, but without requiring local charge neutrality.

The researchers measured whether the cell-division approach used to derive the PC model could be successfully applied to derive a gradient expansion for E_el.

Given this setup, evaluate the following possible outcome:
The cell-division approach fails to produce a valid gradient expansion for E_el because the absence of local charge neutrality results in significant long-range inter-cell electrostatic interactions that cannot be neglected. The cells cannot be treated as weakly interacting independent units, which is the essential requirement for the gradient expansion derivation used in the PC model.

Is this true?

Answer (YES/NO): YES